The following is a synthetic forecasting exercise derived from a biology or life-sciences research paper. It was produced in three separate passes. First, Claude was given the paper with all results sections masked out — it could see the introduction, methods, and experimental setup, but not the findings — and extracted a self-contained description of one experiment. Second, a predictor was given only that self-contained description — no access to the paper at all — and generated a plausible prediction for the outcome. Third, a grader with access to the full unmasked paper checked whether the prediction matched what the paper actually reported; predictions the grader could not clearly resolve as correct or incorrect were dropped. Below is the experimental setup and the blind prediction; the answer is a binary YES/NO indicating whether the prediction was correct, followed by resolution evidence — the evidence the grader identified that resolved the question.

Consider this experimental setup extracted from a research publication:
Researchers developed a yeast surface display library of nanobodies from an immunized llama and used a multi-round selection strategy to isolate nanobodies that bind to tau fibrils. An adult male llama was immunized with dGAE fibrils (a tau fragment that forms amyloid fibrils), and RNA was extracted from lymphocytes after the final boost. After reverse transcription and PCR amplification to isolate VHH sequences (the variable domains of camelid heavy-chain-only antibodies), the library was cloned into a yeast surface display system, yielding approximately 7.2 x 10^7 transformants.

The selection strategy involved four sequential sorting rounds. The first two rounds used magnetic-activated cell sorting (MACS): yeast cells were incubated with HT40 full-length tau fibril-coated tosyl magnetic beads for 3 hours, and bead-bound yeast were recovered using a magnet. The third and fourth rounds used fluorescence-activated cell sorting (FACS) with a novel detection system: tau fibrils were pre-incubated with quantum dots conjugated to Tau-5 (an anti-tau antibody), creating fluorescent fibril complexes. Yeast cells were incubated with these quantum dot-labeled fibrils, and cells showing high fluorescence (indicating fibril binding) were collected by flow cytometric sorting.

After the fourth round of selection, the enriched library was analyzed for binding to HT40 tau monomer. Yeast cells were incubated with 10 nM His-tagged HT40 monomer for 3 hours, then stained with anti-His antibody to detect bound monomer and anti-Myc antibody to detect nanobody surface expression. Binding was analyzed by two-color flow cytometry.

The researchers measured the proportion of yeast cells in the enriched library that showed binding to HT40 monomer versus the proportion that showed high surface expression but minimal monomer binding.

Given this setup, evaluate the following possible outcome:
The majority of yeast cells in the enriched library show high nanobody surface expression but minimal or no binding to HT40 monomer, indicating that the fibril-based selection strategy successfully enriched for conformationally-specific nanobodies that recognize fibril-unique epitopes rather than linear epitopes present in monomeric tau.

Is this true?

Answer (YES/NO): YES